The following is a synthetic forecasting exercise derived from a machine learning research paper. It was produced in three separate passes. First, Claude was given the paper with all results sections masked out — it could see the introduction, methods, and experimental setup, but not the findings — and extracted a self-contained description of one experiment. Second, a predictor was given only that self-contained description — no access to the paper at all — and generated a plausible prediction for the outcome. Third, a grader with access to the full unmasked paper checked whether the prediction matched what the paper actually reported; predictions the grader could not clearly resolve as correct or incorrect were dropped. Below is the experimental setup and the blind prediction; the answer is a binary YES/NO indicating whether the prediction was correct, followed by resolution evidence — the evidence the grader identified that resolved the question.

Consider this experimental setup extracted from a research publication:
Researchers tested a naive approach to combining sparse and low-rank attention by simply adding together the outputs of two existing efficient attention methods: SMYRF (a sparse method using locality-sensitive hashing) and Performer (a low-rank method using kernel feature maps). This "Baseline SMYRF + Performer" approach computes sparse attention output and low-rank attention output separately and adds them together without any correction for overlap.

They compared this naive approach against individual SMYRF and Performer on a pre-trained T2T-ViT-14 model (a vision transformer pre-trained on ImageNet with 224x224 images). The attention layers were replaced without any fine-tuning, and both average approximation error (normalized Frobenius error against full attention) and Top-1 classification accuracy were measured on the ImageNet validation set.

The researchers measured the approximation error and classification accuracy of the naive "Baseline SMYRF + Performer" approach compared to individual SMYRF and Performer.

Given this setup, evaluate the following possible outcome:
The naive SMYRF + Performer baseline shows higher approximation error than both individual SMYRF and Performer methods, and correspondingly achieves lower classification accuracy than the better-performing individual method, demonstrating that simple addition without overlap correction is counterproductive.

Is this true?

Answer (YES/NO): YES